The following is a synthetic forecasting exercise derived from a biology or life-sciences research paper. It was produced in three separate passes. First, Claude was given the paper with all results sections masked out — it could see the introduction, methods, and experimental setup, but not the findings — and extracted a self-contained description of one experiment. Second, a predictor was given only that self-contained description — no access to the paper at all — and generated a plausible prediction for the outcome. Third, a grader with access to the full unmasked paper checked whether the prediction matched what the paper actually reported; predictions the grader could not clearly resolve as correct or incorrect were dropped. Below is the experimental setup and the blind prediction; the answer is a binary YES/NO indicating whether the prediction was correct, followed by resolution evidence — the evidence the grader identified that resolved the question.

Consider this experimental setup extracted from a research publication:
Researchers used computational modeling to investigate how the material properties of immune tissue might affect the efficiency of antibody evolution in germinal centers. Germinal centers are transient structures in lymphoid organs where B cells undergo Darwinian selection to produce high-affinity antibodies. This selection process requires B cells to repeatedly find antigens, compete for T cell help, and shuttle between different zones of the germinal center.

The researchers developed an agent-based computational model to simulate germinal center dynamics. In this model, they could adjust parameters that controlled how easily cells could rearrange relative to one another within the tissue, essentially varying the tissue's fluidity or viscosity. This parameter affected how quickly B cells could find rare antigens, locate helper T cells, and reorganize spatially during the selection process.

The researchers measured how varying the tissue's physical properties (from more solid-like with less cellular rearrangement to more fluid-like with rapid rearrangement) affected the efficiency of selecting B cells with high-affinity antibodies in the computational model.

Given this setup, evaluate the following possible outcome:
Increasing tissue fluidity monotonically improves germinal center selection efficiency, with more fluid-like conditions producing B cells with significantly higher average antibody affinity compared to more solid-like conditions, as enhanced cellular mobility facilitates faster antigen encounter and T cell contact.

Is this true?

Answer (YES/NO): NO